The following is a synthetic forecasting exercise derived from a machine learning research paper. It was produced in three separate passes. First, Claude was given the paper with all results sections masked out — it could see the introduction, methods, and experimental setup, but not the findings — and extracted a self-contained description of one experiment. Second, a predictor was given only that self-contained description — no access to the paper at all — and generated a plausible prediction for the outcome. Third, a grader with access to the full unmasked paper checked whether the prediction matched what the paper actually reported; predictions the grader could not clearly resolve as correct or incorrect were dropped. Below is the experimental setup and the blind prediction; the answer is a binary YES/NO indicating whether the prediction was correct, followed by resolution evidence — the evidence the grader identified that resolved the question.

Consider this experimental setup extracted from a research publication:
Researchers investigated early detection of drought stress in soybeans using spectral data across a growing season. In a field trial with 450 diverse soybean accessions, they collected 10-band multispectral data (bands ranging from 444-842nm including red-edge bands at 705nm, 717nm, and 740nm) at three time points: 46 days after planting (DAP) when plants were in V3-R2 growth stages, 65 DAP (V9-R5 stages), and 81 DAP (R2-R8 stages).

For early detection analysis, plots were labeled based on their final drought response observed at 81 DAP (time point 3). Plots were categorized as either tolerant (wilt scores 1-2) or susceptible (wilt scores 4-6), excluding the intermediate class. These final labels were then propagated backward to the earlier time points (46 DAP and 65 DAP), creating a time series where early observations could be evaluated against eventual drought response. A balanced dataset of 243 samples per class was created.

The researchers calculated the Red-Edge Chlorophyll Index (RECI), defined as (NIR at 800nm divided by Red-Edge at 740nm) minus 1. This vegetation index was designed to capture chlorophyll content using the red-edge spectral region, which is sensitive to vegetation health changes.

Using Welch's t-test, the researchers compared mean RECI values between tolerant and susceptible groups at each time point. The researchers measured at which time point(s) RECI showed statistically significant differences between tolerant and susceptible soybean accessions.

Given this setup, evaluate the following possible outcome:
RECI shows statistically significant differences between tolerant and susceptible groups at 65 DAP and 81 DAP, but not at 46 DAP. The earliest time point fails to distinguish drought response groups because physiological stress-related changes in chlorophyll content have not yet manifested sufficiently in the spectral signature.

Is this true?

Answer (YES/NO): NO